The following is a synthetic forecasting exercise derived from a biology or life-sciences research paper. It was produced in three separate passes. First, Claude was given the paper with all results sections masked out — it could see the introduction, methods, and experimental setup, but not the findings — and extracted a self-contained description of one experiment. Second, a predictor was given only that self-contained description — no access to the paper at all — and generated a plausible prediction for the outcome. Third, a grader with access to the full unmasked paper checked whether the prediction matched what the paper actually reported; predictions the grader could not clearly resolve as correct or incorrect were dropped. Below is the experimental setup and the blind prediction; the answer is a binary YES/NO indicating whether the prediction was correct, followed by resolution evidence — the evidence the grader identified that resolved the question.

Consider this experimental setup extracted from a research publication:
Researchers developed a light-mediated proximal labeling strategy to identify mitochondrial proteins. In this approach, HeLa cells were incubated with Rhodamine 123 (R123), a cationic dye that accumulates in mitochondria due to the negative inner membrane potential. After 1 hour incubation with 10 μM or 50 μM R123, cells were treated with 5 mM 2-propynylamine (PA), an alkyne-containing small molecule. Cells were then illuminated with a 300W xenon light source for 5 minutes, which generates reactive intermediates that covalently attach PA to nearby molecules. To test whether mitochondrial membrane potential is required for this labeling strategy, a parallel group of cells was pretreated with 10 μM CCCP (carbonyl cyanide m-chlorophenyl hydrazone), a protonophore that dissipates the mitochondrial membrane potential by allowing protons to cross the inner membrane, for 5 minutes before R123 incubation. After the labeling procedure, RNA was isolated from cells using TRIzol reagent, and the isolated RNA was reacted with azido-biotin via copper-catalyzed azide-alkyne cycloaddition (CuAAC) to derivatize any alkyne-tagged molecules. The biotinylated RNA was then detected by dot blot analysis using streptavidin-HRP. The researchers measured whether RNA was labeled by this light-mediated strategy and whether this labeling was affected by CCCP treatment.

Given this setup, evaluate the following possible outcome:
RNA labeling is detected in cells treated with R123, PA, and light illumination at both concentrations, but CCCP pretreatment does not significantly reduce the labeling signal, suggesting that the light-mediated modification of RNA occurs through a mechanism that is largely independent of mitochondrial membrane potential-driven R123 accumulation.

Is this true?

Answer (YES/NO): NO